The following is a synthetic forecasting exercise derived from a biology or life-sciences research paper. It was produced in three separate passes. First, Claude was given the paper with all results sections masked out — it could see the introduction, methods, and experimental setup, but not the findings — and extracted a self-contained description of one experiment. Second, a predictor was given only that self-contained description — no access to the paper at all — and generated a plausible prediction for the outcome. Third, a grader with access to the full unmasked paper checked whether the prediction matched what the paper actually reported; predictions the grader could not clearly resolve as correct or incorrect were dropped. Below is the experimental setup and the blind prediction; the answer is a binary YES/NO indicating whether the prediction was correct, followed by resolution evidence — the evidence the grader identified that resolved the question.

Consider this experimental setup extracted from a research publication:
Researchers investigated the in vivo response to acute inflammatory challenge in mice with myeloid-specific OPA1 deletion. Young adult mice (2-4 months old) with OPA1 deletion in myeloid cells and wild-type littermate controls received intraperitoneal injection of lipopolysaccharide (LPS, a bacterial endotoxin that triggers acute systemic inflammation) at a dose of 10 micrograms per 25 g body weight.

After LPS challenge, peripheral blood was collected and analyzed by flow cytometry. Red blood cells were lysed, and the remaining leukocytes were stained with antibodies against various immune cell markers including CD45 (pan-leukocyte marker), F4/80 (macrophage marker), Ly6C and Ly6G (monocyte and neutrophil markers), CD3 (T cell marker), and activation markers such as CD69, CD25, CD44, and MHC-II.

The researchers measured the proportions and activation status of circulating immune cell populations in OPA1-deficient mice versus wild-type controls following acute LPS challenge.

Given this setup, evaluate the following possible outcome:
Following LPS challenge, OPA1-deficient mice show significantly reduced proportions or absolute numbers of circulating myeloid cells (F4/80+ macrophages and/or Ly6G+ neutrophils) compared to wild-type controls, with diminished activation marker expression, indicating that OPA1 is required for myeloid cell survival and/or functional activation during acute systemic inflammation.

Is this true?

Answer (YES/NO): NO